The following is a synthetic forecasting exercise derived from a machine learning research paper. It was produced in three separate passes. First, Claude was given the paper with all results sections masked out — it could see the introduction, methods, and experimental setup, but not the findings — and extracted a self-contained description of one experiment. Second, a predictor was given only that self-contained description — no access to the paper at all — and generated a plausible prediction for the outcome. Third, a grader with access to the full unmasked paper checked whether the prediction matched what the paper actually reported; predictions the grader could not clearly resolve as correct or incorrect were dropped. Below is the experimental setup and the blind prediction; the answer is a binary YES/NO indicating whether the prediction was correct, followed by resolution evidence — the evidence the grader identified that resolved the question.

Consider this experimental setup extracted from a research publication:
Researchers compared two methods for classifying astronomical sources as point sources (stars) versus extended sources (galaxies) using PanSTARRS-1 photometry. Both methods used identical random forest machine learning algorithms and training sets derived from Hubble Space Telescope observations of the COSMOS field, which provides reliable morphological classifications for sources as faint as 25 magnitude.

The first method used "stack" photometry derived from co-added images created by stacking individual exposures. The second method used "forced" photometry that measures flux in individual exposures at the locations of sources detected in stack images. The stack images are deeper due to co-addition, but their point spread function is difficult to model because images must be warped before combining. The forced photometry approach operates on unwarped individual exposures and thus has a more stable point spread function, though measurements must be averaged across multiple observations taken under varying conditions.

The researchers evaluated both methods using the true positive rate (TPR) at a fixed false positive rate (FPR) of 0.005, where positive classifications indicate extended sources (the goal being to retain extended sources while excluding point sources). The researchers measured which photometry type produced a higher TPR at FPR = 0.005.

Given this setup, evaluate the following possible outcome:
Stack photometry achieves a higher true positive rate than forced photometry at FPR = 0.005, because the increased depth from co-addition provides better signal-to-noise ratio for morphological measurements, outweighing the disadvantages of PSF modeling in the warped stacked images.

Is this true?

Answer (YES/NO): NO